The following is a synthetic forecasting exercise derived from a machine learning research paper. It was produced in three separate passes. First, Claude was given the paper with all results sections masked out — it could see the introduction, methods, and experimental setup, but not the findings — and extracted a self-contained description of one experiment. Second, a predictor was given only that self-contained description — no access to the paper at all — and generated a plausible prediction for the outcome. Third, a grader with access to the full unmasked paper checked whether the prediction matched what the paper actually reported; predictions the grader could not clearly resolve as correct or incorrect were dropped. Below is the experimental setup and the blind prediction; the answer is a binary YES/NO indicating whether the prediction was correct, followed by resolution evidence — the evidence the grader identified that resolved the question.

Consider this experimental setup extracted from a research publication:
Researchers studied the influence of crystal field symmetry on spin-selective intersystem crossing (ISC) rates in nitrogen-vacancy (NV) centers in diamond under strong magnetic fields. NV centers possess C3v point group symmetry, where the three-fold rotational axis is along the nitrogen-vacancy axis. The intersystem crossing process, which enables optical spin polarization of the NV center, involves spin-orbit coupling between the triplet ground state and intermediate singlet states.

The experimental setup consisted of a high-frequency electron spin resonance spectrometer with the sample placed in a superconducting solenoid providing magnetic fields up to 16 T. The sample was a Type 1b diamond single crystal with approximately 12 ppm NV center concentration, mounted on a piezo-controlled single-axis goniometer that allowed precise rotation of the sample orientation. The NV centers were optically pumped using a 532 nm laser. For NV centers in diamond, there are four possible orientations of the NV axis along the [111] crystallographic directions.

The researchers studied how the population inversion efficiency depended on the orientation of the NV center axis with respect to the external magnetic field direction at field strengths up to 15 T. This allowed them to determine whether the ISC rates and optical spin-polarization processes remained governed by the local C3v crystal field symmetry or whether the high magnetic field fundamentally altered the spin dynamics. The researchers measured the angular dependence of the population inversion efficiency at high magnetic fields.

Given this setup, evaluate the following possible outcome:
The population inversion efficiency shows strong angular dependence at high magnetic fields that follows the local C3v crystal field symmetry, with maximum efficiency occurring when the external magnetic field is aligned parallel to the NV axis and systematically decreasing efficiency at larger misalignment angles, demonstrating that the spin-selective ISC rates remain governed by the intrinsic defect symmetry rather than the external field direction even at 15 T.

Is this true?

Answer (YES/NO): YES